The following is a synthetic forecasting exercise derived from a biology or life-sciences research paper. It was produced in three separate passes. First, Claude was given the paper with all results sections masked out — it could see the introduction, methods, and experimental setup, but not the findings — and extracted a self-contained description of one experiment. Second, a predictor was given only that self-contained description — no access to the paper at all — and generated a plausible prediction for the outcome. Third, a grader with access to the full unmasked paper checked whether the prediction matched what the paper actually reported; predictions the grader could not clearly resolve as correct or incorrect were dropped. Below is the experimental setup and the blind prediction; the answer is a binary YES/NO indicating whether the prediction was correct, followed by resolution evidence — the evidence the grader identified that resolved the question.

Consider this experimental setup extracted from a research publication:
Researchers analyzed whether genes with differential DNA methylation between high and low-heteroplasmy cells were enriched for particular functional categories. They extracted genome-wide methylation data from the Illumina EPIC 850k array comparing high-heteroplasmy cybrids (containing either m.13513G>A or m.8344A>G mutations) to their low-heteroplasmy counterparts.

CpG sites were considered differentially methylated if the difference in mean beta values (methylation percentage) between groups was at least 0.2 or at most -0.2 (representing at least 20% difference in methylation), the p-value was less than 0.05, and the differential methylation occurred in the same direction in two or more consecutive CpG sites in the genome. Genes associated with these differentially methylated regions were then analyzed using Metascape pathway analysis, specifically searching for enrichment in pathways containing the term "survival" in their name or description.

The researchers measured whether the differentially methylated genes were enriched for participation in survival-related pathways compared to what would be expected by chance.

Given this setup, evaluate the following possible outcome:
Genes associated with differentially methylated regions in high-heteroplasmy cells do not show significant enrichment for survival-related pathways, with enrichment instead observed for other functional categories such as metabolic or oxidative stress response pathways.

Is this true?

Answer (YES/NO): NO